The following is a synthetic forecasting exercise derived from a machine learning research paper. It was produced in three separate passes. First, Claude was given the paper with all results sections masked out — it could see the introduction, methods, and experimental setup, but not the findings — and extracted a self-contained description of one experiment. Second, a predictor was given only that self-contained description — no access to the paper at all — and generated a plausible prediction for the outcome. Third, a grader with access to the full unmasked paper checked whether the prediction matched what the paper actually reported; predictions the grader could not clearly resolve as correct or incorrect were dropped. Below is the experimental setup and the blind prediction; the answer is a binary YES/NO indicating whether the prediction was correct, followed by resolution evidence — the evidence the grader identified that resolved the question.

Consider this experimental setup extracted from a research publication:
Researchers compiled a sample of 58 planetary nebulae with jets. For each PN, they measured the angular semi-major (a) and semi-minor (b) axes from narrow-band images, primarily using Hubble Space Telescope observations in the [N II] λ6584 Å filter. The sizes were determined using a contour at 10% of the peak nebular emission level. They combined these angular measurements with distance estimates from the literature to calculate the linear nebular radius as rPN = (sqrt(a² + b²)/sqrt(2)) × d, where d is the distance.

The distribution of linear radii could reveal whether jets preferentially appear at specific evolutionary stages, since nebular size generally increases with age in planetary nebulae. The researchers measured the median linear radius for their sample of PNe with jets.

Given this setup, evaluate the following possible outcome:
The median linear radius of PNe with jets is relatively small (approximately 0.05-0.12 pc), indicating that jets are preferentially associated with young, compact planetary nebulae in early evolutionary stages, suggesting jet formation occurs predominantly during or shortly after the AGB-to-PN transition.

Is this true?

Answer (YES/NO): YES